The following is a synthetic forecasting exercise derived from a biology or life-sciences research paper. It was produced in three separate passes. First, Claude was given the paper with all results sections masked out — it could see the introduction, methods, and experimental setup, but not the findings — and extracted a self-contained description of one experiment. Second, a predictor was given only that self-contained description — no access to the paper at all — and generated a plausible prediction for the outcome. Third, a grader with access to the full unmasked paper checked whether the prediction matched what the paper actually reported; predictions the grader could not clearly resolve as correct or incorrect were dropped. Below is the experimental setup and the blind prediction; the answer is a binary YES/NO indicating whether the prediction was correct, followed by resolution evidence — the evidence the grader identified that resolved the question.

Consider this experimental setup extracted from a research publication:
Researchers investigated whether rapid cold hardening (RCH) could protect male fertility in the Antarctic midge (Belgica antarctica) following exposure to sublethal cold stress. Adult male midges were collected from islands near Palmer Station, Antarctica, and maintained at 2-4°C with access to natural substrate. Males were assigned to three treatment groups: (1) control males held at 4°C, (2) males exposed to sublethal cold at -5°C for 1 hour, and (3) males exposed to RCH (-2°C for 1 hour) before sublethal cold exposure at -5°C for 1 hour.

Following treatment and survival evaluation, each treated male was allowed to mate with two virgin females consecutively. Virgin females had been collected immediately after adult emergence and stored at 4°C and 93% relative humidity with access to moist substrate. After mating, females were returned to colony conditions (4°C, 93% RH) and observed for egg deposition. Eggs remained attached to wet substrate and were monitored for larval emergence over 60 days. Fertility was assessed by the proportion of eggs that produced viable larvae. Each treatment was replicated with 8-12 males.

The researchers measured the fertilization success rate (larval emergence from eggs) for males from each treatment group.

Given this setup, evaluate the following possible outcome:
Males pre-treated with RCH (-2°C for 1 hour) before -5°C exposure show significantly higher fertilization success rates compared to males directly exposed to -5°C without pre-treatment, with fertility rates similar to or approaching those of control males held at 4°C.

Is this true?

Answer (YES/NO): YES